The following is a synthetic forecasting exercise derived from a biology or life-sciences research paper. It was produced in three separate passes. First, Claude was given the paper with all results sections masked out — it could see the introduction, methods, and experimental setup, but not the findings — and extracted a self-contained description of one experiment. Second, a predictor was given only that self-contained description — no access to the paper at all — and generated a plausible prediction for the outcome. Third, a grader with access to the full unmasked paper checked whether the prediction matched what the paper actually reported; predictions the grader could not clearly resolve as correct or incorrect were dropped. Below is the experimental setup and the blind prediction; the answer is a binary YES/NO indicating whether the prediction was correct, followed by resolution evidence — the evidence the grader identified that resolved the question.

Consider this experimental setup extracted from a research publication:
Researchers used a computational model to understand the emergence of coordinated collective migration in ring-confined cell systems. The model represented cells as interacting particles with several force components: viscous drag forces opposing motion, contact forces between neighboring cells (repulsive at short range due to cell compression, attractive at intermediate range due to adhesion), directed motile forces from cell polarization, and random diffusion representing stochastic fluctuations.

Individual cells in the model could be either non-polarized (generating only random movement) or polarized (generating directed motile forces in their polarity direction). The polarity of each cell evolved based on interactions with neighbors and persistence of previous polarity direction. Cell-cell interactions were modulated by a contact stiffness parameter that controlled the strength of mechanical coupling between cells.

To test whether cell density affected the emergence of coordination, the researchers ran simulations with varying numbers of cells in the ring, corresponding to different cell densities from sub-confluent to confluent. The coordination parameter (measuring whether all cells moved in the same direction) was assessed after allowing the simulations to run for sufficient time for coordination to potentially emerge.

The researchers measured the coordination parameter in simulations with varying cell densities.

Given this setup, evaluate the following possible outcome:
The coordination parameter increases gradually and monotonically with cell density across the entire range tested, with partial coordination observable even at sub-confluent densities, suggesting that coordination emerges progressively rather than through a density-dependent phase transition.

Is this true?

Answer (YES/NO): NO